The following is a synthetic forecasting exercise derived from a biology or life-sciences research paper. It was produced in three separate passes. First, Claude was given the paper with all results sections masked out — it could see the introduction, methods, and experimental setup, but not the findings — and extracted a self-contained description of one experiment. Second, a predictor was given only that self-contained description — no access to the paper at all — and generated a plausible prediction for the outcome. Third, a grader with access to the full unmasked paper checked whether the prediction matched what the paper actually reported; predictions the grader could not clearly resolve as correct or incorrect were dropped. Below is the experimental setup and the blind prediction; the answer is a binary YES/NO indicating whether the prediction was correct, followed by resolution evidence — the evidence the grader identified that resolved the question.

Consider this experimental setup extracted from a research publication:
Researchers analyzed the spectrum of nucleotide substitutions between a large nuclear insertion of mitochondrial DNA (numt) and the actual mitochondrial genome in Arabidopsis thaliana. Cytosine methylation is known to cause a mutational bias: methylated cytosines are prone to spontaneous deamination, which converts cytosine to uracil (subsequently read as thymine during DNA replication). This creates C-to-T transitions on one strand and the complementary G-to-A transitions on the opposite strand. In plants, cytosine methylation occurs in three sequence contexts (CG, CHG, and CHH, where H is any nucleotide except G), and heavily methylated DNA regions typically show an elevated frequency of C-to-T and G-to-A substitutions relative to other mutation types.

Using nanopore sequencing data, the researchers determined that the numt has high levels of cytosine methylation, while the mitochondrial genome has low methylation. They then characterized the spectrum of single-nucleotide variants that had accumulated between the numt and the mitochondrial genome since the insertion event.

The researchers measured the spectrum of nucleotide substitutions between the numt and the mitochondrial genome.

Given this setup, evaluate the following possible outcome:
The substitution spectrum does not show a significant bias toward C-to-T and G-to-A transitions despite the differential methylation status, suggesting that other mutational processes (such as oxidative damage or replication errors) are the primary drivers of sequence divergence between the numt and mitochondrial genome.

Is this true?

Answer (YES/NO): NO